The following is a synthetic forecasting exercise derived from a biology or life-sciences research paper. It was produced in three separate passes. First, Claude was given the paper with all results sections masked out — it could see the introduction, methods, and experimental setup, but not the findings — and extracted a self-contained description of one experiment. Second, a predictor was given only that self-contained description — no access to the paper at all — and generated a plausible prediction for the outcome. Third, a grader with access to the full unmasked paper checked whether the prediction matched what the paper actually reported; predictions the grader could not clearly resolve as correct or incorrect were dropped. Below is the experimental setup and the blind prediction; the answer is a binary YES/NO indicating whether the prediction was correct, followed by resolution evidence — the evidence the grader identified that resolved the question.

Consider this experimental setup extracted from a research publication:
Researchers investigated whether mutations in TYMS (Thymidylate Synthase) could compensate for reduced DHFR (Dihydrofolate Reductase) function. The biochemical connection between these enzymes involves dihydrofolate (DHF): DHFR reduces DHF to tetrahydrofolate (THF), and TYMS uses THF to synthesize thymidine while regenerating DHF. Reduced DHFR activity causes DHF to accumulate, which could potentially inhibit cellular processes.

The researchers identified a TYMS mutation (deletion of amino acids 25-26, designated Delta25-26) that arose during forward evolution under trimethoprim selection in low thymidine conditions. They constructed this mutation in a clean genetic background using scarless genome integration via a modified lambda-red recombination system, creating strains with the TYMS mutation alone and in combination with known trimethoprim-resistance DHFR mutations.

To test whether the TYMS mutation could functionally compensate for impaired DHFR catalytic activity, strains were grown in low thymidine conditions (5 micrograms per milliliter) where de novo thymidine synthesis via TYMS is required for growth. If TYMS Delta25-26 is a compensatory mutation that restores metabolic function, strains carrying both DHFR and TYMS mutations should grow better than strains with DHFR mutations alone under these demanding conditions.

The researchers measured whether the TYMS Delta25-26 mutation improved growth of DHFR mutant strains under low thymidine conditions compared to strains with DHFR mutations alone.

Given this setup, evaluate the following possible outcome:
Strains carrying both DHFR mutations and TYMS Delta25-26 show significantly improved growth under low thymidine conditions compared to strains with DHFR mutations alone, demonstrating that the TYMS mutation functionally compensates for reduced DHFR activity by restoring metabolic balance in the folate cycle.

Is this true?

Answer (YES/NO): YES